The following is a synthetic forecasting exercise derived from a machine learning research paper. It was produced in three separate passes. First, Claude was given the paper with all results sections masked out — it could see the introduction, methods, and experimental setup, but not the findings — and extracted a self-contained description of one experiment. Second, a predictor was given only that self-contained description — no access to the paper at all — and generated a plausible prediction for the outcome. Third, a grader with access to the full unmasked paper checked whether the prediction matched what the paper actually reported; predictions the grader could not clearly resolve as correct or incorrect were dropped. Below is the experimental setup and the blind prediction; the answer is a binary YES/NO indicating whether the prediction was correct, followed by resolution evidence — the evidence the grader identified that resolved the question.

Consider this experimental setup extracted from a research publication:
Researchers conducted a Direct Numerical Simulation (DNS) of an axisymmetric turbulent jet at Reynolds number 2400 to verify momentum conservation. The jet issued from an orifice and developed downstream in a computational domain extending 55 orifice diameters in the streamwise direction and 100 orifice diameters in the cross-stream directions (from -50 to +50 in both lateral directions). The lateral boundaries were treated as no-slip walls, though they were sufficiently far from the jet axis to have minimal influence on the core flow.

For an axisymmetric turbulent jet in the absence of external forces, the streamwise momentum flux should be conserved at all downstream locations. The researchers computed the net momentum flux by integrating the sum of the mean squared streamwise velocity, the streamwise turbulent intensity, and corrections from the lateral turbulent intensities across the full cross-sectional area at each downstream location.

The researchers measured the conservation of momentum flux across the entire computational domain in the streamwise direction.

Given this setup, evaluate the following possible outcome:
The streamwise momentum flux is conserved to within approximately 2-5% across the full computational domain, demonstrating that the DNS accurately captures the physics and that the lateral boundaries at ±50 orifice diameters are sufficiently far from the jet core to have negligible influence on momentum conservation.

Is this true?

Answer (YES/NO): NO